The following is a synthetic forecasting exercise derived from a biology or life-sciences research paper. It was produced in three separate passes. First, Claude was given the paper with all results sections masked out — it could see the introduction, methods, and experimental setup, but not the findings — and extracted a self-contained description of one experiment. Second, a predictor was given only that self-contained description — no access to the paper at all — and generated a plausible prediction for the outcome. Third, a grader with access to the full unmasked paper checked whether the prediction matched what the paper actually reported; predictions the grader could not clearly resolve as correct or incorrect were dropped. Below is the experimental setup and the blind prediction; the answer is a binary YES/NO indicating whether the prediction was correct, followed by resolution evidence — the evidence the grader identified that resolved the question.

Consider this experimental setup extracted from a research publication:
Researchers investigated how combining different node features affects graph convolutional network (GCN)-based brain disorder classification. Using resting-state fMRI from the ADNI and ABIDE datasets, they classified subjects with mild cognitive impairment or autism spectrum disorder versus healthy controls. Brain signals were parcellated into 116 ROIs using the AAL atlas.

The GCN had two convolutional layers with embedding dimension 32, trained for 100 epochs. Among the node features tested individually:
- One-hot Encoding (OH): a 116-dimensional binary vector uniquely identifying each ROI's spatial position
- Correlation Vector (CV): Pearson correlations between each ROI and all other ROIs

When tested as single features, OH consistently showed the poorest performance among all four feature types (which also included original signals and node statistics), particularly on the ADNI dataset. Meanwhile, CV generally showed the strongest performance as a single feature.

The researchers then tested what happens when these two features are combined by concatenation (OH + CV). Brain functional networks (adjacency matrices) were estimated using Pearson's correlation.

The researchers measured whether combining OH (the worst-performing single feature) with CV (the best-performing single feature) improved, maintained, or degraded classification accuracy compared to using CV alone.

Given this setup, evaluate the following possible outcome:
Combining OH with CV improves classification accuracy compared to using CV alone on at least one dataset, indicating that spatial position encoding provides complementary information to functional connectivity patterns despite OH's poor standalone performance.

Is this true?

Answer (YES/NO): YES